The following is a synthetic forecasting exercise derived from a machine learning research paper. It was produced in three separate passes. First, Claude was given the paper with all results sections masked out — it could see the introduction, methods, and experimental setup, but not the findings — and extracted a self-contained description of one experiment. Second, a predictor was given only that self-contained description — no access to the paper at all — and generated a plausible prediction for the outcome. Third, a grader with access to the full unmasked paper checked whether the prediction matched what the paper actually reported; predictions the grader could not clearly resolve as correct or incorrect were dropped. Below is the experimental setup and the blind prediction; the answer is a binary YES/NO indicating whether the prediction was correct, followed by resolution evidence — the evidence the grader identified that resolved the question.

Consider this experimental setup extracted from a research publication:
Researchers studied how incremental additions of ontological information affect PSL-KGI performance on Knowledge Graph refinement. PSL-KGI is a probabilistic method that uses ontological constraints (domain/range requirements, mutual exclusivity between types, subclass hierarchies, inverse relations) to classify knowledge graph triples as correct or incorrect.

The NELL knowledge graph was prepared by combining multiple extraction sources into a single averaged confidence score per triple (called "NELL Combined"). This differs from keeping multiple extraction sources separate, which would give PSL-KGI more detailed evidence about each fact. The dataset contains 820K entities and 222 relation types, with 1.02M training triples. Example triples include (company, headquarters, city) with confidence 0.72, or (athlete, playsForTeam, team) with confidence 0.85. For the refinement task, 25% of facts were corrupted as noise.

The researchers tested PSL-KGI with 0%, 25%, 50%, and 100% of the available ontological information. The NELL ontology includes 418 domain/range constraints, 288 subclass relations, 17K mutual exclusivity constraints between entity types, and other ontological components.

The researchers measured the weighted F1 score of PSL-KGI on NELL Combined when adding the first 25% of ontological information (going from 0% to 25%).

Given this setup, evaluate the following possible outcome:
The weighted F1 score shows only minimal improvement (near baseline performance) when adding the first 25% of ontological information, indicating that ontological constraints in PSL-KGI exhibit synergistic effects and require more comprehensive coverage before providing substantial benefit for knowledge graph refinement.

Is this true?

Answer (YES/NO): YES